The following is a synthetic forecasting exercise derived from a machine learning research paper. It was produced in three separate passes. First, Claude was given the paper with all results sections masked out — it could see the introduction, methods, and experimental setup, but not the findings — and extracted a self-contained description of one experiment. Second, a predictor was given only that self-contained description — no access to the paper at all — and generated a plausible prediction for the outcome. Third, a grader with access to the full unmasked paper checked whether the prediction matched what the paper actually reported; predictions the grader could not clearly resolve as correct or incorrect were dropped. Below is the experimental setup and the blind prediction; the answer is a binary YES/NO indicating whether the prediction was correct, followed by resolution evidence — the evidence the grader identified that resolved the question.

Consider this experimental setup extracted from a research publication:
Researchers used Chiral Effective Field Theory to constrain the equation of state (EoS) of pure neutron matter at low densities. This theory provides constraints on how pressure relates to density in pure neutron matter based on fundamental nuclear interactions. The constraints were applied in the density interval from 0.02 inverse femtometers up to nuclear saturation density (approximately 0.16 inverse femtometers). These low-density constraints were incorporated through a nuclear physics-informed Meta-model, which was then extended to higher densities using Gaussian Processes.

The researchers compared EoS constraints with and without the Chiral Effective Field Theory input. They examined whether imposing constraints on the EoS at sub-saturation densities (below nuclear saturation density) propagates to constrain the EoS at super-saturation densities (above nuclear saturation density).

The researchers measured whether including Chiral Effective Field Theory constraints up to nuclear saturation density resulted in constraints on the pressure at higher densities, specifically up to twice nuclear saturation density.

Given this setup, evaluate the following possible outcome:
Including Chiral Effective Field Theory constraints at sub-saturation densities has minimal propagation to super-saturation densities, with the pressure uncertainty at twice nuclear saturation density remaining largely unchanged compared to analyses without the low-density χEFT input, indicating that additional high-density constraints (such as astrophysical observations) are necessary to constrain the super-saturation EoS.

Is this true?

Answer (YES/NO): NO